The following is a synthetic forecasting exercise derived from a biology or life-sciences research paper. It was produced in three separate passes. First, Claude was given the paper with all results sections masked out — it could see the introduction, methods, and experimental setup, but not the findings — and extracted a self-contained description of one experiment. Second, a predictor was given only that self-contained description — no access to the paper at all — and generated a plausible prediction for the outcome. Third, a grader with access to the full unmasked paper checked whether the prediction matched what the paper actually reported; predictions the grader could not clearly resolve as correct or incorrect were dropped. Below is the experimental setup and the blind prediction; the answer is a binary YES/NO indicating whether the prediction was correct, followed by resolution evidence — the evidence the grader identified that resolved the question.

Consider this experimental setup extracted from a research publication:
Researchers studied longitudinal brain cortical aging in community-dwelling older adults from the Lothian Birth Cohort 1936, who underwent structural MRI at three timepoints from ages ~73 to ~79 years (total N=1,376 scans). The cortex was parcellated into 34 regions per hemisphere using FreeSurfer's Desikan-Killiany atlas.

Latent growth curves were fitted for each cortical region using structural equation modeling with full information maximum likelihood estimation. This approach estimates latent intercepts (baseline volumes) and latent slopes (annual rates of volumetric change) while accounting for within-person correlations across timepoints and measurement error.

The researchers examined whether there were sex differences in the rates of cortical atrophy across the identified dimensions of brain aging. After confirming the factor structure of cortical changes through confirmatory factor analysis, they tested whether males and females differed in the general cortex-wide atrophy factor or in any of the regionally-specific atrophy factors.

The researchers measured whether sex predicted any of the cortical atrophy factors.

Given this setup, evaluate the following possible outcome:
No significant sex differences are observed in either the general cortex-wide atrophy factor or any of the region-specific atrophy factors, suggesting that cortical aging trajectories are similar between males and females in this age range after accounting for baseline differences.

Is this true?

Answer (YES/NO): YES